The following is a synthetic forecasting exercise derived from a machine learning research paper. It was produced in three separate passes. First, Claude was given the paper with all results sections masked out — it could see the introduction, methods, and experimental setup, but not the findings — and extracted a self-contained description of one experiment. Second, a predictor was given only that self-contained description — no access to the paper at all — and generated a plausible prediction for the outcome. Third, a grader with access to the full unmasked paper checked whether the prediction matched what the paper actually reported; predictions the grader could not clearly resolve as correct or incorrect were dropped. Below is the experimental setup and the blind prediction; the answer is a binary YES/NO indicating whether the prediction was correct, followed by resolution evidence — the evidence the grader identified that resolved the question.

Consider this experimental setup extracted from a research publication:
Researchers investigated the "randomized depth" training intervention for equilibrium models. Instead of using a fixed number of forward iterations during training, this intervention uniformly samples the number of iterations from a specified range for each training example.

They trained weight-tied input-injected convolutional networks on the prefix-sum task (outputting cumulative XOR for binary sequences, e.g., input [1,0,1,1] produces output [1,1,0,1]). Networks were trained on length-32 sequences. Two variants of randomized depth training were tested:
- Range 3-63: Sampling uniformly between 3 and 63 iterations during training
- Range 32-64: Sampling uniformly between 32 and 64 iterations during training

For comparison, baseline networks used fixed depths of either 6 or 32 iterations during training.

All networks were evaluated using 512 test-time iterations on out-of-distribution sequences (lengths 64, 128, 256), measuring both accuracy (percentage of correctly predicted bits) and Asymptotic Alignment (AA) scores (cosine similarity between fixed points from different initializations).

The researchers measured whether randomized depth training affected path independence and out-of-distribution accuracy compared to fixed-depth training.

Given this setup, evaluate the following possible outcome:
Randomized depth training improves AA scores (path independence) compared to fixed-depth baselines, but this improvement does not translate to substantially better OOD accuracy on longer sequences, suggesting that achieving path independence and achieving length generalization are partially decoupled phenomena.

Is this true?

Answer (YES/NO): NO